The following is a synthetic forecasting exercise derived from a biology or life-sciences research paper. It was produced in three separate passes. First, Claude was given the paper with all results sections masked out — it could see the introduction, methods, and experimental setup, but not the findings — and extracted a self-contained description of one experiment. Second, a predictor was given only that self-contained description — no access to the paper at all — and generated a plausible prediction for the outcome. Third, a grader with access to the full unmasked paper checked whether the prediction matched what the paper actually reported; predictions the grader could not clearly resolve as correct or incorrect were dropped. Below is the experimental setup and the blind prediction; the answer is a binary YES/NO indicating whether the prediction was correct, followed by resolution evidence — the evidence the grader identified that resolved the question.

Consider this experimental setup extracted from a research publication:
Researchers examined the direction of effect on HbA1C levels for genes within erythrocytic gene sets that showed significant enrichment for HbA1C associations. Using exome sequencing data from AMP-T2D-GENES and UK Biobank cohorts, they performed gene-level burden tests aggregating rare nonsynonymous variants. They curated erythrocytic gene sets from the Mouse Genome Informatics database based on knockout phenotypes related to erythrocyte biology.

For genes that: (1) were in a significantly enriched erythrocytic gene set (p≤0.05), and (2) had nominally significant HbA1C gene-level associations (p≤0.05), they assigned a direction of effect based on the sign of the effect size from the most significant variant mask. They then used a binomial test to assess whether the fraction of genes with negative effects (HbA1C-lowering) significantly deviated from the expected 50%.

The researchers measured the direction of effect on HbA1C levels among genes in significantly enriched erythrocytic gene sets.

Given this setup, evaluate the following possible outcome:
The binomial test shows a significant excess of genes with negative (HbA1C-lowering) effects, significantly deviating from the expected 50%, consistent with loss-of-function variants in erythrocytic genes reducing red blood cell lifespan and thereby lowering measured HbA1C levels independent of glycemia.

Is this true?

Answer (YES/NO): YES